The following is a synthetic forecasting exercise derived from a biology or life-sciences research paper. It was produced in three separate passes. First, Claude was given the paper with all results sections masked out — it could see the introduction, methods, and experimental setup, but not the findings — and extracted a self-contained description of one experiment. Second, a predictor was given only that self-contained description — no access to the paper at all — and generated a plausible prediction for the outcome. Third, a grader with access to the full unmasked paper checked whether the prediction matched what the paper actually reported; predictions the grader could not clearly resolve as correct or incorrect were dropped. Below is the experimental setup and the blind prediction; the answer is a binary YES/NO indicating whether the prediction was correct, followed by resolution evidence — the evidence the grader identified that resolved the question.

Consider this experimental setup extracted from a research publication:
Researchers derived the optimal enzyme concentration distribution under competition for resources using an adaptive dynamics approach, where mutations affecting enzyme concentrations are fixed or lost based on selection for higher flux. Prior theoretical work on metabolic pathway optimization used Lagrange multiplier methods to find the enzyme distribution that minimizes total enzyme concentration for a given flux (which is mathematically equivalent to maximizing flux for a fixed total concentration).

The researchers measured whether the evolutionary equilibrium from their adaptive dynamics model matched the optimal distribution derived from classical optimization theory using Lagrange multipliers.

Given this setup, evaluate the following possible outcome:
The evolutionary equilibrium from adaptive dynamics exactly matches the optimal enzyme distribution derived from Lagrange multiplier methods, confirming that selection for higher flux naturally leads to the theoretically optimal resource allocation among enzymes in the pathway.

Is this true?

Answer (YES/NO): YES